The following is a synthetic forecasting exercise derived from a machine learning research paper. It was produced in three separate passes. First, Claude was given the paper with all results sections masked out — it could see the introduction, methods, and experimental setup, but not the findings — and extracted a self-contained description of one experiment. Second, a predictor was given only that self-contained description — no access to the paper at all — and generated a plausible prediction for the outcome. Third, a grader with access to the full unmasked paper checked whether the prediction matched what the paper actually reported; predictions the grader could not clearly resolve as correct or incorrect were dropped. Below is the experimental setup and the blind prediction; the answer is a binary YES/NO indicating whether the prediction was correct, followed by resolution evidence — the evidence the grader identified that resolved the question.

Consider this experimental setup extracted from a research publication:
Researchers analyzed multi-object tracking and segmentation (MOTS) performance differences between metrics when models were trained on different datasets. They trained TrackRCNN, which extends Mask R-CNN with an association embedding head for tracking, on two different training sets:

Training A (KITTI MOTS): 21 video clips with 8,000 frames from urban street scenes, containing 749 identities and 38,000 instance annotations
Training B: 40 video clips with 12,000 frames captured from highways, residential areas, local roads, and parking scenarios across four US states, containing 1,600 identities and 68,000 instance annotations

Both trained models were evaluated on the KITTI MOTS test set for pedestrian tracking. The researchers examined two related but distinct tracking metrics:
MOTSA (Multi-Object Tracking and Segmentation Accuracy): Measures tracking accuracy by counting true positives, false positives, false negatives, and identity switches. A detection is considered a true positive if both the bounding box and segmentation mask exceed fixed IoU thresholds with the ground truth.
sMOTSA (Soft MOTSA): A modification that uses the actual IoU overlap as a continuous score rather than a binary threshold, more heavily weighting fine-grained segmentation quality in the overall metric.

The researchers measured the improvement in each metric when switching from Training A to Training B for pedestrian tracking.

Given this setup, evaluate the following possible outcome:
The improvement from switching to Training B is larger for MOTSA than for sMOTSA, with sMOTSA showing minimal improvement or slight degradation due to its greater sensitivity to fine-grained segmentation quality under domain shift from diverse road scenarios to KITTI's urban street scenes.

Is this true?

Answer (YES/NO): NO